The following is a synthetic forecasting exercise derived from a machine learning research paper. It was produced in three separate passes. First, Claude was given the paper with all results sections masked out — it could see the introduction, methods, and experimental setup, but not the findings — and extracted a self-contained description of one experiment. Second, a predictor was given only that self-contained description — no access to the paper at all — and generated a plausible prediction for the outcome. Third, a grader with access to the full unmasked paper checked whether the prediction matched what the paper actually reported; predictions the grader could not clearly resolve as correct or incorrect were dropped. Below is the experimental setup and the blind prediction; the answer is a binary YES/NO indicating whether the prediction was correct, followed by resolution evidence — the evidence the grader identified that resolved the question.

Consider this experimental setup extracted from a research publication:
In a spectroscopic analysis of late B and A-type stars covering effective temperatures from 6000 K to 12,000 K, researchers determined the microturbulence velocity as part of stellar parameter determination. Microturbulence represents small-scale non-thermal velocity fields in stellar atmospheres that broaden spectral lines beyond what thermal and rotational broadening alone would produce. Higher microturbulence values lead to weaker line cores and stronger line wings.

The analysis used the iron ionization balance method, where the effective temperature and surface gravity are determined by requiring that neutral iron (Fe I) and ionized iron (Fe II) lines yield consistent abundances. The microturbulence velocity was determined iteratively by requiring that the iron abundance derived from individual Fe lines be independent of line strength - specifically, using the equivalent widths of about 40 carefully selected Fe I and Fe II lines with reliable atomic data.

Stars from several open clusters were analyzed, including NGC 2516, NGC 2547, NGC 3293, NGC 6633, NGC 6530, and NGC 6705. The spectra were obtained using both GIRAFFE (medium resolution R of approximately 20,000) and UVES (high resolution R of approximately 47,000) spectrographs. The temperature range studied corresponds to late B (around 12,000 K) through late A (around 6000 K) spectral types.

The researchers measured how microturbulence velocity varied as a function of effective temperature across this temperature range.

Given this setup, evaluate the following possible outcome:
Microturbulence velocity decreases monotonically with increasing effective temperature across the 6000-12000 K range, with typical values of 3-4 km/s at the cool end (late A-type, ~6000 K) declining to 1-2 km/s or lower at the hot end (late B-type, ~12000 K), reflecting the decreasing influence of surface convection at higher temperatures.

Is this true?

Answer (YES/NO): NO